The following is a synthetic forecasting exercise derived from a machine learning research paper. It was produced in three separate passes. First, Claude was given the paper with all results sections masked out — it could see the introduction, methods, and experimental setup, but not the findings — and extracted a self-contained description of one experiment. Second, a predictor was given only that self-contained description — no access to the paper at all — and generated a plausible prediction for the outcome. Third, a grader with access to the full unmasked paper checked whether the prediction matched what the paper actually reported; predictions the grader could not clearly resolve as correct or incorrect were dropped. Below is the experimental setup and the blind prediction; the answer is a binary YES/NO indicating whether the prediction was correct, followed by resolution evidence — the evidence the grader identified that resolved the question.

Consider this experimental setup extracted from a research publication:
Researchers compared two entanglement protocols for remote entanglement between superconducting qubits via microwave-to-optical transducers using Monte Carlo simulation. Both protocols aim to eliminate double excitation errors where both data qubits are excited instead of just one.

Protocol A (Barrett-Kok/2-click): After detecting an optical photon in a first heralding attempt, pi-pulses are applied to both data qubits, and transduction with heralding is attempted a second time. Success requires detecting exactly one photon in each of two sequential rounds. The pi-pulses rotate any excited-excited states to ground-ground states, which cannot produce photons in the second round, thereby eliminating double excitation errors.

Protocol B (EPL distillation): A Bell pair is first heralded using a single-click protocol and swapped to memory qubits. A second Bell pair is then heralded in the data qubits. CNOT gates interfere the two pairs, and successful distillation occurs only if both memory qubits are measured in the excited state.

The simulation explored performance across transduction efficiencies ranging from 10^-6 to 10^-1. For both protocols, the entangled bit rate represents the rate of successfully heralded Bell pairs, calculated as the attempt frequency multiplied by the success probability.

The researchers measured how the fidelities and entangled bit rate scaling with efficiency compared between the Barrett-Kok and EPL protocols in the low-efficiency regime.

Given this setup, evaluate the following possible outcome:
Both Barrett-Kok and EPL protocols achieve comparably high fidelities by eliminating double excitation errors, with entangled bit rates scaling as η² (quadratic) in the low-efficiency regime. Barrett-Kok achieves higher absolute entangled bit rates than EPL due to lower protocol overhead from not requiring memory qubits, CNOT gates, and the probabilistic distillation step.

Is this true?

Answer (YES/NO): NO